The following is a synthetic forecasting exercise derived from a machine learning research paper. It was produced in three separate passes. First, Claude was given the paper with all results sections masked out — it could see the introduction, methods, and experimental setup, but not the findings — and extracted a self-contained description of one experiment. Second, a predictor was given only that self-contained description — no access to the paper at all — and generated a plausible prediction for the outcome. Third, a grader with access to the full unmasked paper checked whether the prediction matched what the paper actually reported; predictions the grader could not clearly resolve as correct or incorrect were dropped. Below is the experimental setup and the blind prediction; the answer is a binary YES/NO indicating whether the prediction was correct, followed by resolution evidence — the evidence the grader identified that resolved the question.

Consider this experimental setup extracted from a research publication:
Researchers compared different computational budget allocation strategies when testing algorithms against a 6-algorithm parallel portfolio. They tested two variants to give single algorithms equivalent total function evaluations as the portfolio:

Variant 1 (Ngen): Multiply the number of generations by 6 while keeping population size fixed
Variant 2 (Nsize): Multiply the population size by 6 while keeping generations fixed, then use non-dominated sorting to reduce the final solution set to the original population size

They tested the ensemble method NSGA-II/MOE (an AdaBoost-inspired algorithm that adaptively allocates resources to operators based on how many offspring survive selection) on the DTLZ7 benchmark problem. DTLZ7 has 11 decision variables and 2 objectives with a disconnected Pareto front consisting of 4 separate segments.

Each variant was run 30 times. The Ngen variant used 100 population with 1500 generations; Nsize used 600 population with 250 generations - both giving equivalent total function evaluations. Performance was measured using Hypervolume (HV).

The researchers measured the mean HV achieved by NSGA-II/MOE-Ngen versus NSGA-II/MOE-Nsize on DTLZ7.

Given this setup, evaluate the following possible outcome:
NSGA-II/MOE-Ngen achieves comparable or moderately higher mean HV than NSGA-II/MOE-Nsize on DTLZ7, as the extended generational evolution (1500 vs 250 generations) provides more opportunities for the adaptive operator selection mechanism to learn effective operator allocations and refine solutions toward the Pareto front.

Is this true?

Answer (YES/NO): YES